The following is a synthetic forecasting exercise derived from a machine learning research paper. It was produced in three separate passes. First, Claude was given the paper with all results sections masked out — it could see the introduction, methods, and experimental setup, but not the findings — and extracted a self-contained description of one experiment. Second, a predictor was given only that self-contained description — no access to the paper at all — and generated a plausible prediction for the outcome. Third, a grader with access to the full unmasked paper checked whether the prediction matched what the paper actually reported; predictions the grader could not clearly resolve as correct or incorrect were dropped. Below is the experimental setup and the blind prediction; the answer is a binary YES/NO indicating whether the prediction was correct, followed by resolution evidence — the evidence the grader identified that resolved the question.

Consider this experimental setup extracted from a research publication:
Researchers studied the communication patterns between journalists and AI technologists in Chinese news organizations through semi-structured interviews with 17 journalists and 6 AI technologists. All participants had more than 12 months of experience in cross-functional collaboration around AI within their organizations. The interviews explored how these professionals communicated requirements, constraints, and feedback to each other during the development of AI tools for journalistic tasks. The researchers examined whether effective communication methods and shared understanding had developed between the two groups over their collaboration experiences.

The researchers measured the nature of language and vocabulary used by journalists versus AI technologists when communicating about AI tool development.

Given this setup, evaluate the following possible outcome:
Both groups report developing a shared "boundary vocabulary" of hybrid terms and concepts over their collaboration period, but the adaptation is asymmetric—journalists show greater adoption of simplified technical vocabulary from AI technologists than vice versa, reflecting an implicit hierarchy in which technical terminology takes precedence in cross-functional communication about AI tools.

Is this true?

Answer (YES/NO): NO